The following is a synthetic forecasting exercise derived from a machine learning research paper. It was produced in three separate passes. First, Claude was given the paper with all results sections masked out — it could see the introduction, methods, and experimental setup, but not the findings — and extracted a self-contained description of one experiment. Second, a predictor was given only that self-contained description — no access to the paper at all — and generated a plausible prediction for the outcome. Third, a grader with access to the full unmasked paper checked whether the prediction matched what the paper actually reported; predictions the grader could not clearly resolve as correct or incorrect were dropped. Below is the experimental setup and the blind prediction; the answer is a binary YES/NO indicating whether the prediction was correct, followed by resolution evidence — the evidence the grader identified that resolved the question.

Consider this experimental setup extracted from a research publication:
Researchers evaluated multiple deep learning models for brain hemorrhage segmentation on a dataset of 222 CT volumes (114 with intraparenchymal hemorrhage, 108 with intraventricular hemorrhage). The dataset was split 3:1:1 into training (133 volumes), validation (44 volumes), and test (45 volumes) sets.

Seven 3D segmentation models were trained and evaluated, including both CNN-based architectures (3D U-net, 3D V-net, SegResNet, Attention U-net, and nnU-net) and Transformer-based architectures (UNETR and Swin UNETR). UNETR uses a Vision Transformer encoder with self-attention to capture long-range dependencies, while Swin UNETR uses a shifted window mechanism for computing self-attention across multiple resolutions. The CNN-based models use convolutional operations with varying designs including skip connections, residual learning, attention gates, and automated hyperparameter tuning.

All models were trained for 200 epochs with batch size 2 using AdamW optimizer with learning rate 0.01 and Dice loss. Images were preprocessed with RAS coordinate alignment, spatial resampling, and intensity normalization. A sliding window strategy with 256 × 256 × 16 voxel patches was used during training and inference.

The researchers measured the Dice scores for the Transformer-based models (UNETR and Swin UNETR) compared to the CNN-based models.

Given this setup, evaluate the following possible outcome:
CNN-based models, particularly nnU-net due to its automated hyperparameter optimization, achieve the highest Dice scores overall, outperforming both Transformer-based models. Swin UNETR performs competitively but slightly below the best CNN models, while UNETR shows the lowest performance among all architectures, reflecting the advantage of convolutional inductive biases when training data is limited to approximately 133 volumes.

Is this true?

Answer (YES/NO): NO